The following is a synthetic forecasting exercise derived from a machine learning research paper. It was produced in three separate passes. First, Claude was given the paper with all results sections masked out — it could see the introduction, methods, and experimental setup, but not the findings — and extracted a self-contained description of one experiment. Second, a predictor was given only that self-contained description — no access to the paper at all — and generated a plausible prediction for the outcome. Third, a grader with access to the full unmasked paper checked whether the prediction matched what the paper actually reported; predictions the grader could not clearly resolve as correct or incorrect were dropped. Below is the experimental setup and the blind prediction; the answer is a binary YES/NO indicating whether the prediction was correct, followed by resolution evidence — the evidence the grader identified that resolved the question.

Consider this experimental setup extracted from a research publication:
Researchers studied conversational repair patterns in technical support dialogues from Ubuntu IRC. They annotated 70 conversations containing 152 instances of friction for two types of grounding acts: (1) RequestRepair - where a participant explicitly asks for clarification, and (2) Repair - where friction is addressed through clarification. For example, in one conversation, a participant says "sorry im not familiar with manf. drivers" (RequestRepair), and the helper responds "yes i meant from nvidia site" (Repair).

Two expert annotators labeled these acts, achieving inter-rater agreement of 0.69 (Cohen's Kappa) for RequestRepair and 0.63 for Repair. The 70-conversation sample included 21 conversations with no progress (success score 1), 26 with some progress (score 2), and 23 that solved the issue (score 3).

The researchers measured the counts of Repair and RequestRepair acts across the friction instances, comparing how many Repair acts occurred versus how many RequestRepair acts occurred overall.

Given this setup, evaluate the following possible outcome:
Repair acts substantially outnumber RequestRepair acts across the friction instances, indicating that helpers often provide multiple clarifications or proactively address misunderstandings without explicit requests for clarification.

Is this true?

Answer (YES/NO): NO